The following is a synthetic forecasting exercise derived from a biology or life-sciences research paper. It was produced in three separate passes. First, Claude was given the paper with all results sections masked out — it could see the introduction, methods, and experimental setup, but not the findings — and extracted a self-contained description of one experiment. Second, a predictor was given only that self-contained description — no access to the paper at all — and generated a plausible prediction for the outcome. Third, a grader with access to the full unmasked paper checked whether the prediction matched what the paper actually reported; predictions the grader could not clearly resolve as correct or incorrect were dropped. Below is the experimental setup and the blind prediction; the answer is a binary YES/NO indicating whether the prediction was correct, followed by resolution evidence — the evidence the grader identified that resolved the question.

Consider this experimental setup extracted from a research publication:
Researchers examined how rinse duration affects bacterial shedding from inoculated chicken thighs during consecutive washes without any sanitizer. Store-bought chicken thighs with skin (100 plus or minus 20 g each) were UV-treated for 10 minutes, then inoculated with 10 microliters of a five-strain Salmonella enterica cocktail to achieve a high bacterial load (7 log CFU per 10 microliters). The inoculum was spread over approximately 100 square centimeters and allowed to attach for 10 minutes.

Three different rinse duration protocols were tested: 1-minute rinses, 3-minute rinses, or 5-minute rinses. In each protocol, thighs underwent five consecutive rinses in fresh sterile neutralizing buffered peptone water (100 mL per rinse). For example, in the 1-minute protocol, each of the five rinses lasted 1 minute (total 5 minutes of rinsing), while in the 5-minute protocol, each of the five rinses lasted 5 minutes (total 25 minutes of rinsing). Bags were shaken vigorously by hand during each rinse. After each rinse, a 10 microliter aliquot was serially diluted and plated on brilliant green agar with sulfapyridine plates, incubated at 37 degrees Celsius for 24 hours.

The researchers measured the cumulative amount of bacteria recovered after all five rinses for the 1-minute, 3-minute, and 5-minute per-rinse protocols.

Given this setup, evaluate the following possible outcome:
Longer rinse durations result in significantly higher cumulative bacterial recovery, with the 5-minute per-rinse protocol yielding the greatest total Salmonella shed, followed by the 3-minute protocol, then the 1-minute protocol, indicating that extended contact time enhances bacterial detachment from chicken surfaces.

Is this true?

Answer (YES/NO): NO